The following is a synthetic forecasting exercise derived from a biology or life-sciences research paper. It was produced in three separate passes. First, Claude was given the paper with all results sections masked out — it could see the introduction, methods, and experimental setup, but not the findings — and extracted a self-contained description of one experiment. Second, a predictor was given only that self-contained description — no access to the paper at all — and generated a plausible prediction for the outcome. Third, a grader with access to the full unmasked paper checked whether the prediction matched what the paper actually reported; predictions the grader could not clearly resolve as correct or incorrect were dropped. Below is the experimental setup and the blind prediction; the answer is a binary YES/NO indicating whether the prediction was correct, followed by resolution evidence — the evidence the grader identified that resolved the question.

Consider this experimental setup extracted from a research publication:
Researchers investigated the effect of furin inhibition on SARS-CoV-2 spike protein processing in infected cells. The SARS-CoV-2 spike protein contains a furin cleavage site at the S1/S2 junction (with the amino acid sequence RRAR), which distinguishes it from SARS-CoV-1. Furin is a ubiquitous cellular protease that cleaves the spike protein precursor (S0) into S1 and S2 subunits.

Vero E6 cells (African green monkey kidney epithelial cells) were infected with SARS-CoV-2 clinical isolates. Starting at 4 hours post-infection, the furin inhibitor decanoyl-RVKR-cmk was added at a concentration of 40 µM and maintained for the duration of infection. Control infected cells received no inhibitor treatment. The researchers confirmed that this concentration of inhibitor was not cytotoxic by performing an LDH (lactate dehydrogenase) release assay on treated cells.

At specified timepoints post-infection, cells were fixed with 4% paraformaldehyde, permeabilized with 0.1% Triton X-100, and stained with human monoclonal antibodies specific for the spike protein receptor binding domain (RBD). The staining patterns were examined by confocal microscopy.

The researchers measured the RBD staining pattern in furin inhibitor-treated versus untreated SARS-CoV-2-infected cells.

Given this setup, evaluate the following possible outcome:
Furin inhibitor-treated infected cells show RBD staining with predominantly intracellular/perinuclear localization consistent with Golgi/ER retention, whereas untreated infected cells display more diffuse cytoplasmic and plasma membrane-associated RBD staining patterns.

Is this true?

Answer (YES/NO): NO